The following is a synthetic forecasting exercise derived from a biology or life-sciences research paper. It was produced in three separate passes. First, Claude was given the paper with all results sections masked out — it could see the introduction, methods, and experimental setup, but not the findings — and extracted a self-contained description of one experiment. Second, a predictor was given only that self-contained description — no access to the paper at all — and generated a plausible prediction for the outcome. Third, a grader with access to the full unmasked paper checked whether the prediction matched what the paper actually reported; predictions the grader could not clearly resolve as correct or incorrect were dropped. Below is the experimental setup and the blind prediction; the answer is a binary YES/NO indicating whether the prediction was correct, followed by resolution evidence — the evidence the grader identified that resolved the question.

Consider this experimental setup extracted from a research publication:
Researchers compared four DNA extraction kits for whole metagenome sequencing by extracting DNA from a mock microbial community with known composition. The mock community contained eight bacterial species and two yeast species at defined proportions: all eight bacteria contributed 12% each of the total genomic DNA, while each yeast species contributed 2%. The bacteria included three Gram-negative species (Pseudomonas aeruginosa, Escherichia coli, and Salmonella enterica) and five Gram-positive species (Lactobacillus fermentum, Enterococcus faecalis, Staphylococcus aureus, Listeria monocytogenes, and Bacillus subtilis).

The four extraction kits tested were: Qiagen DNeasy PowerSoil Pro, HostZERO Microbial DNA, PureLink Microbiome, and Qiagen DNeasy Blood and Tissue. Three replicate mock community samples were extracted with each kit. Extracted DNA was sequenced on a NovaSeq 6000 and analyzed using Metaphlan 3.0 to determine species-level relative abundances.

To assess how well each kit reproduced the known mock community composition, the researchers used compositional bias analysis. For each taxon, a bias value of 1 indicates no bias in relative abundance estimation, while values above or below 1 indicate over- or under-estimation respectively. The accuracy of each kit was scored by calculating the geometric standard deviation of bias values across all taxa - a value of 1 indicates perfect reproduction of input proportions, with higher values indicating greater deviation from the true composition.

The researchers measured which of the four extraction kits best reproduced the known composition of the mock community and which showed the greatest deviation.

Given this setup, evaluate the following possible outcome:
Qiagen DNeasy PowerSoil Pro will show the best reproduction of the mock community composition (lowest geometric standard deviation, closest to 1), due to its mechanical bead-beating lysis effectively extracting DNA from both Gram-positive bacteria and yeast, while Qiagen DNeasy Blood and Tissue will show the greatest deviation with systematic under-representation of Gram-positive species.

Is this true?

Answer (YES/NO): NO